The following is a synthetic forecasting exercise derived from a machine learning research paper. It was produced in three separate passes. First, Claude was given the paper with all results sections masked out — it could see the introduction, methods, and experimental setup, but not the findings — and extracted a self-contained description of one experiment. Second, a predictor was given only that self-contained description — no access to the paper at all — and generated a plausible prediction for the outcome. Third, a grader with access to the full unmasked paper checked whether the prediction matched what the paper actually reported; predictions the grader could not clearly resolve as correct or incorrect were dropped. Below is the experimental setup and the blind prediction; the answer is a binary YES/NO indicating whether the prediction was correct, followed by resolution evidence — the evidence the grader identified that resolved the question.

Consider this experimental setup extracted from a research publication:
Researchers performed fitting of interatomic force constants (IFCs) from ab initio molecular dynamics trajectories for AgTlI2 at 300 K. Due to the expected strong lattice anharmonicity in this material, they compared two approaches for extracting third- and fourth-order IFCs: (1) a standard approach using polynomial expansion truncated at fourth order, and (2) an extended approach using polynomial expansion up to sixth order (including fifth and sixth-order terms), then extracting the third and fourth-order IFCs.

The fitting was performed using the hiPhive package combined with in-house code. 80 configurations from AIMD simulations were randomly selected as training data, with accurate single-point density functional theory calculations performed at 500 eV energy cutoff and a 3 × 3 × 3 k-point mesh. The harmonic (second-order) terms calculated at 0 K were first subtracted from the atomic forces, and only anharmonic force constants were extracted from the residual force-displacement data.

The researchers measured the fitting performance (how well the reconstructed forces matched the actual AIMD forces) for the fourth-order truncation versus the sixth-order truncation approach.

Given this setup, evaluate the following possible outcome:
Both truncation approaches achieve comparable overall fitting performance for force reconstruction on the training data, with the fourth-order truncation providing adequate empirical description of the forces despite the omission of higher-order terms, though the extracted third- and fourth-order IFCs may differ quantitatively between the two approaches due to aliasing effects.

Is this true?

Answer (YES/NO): NO